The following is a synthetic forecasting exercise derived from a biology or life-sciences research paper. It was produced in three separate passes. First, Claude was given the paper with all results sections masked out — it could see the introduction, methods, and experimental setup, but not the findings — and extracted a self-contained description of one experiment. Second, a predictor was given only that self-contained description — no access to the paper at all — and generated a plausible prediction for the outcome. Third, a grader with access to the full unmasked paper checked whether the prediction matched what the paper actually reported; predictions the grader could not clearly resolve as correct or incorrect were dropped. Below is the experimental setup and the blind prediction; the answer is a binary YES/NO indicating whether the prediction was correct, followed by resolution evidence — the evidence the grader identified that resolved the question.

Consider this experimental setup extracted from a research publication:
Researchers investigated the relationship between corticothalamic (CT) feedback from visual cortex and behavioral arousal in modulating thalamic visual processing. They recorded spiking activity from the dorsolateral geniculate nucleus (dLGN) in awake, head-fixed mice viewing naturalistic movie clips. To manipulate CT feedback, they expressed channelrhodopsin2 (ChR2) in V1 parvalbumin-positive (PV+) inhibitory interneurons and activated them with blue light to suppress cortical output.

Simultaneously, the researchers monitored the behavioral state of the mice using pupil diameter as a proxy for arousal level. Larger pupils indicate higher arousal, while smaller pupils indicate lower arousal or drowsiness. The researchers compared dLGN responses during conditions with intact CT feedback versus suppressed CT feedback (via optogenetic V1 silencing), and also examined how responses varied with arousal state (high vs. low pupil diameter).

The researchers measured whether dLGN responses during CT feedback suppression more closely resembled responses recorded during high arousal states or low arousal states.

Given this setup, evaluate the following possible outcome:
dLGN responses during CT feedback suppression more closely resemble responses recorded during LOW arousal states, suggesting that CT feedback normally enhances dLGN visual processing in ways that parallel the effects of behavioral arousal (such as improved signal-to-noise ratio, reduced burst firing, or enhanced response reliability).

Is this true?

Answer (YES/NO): YES